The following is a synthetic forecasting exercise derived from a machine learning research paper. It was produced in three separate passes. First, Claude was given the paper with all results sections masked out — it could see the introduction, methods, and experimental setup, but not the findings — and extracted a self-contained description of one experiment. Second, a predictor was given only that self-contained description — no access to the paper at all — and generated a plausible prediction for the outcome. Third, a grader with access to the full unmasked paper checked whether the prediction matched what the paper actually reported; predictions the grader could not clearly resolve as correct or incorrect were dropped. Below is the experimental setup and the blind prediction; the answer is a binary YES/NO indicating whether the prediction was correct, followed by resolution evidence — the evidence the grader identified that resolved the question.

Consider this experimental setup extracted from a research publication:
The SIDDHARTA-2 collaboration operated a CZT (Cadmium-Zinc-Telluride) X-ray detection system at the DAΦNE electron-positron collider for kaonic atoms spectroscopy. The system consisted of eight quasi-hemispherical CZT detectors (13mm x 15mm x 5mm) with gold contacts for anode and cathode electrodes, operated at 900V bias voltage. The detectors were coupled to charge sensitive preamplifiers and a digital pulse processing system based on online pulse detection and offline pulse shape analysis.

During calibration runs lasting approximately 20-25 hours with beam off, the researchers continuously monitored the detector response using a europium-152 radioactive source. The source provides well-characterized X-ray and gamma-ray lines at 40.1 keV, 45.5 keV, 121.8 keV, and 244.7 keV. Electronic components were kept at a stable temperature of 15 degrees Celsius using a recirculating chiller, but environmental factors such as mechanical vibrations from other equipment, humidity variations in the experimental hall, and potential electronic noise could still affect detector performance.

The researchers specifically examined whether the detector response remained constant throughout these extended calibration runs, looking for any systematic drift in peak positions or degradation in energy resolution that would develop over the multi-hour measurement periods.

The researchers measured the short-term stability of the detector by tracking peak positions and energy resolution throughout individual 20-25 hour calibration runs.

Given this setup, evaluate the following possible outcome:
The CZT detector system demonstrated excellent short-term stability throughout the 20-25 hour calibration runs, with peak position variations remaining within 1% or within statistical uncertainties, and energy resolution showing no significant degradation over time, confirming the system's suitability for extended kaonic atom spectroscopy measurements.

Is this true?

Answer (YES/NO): YES